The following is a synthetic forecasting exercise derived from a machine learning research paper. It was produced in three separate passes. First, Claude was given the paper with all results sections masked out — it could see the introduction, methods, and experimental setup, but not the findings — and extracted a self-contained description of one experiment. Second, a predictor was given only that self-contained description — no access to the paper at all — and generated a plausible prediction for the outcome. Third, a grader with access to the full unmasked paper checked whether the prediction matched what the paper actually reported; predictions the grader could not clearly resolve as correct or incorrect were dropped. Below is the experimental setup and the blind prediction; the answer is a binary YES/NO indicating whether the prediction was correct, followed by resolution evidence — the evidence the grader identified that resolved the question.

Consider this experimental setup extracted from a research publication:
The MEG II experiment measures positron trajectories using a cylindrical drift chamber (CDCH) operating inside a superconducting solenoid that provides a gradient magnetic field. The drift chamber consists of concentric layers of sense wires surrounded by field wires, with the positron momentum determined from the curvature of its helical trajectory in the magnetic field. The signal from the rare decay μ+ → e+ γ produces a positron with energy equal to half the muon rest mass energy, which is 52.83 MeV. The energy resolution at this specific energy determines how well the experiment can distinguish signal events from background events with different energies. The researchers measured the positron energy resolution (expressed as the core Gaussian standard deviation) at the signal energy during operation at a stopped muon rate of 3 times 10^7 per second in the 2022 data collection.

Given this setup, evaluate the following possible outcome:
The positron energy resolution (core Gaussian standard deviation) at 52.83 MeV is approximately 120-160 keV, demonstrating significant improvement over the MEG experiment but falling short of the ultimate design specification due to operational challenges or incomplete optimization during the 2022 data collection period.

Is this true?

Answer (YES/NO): NO